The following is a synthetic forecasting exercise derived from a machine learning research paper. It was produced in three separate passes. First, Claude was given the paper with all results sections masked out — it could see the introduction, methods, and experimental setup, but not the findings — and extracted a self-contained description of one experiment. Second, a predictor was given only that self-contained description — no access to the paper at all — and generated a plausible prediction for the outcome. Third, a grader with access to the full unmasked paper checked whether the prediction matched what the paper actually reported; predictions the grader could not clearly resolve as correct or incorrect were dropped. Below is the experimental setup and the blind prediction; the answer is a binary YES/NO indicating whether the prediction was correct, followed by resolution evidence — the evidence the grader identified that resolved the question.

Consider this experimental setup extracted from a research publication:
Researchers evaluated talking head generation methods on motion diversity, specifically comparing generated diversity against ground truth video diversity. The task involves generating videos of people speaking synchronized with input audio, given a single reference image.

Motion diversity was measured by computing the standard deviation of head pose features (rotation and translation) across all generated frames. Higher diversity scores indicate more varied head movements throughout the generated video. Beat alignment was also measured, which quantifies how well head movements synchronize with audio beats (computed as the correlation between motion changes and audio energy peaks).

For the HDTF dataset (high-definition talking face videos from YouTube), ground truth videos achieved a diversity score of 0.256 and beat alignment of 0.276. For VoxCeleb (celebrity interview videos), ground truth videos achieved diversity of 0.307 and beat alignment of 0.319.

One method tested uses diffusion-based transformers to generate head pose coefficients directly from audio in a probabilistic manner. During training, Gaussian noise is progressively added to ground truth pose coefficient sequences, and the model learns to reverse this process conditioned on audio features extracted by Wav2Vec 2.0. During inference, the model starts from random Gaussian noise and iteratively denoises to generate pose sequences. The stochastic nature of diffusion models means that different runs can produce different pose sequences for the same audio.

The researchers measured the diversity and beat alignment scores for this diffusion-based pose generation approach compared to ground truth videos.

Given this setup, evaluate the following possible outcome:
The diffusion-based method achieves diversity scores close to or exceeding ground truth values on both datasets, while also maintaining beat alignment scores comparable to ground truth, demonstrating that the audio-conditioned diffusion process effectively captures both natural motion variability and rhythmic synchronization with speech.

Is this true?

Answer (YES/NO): YES